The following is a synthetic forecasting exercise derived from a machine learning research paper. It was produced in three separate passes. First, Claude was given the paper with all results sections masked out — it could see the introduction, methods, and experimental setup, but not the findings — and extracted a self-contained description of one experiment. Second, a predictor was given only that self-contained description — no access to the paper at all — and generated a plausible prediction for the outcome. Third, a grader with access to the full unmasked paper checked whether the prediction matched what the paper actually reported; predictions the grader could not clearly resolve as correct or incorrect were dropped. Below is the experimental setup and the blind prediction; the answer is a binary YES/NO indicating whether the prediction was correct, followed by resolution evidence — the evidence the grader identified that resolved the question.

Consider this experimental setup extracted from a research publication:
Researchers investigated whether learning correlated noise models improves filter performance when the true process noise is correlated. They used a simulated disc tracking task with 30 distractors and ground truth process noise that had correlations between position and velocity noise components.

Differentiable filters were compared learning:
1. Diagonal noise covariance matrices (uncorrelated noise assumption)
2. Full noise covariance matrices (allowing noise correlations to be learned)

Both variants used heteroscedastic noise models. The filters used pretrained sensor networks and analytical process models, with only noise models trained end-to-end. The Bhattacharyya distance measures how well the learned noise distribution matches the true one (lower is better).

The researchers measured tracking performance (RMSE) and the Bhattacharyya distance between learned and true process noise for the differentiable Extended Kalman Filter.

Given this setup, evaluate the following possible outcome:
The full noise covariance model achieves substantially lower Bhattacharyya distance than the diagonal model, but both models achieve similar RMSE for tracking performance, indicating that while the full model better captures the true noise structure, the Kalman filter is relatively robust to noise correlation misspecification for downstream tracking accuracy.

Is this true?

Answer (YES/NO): NO